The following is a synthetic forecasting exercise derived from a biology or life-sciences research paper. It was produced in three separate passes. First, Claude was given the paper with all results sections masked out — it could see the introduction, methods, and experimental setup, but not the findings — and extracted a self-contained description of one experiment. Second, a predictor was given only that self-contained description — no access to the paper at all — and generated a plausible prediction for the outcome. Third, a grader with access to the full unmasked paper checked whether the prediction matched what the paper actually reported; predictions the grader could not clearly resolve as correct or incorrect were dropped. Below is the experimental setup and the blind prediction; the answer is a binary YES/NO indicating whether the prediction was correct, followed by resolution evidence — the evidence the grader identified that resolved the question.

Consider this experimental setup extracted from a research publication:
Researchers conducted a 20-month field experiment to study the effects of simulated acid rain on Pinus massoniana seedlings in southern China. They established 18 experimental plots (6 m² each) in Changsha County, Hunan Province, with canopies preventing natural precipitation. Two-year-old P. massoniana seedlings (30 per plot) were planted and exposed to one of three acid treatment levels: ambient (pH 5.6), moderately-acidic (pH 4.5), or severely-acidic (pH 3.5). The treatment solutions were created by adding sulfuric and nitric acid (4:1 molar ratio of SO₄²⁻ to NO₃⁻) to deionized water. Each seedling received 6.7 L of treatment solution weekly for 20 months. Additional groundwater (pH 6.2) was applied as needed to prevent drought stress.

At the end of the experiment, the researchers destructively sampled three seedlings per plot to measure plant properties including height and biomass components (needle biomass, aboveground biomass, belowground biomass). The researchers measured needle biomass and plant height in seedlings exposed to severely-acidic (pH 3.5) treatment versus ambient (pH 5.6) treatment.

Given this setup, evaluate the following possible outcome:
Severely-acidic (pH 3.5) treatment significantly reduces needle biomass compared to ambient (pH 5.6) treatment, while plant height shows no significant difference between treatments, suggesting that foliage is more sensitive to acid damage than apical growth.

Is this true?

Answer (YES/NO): NO